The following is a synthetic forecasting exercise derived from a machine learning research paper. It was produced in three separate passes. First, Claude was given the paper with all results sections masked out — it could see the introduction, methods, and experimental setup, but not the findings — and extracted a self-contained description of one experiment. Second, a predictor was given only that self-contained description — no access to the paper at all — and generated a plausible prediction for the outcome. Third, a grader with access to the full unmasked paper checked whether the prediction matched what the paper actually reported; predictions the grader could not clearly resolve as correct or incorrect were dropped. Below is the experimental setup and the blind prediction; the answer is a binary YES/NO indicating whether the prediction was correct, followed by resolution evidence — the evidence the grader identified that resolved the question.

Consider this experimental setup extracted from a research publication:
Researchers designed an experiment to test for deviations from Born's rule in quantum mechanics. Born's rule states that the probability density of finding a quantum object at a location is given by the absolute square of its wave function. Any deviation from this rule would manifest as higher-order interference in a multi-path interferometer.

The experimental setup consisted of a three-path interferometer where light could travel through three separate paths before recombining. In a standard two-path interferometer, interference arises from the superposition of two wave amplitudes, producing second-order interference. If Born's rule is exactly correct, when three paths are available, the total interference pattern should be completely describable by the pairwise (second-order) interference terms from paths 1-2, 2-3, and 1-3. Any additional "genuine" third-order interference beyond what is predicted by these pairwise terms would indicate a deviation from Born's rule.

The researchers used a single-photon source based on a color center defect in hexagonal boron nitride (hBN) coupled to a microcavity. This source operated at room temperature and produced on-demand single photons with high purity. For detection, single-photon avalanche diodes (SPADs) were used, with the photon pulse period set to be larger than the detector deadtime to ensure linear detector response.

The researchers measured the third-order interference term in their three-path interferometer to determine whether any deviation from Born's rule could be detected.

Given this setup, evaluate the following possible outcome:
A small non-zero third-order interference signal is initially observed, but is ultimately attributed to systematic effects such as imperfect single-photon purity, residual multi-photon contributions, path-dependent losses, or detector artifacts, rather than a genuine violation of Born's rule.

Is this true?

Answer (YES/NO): NO